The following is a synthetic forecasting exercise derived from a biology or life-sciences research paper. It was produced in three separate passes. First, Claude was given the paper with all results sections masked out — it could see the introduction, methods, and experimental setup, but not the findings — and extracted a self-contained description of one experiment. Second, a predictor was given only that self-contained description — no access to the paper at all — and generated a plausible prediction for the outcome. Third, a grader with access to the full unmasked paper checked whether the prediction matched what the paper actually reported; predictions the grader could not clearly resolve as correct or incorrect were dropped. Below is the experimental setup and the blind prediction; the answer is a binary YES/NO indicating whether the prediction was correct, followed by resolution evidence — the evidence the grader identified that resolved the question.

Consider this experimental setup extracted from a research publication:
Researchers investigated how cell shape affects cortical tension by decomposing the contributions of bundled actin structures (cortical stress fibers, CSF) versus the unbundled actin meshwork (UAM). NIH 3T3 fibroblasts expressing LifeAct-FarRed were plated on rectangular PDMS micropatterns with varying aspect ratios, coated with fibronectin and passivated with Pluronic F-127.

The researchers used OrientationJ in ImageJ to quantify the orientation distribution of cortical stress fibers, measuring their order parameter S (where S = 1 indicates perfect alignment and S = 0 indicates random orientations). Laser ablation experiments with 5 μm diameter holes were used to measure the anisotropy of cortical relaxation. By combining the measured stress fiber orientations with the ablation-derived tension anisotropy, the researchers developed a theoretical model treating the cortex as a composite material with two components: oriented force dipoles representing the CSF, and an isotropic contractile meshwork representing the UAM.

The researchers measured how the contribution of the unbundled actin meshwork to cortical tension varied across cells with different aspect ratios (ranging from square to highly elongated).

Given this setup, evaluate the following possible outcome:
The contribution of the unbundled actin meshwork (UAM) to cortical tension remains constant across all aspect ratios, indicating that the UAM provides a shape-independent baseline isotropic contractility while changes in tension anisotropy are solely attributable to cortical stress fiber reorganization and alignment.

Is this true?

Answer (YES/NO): YES